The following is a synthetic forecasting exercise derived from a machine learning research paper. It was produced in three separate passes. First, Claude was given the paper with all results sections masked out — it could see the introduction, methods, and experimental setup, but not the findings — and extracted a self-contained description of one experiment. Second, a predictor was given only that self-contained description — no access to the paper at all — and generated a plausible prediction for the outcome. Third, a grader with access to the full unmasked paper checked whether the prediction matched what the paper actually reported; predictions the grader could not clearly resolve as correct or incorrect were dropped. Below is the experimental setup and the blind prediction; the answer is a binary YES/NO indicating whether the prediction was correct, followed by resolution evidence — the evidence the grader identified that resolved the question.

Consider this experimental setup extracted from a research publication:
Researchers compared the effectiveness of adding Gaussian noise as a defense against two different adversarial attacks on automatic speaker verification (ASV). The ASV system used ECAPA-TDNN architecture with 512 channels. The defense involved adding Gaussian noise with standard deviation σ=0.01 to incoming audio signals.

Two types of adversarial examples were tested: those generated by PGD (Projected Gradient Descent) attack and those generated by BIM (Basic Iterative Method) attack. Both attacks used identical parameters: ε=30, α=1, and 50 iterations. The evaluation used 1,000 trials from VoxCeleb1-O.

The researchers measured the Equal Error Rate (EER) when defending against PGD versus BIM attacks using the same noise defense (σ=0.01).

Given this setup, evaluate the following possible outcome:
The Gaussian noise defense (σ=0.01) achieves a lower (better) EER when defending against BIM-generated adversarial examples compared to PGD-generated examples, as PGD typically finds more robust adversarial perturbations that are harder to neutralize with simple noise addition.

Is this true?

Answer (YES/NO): YES